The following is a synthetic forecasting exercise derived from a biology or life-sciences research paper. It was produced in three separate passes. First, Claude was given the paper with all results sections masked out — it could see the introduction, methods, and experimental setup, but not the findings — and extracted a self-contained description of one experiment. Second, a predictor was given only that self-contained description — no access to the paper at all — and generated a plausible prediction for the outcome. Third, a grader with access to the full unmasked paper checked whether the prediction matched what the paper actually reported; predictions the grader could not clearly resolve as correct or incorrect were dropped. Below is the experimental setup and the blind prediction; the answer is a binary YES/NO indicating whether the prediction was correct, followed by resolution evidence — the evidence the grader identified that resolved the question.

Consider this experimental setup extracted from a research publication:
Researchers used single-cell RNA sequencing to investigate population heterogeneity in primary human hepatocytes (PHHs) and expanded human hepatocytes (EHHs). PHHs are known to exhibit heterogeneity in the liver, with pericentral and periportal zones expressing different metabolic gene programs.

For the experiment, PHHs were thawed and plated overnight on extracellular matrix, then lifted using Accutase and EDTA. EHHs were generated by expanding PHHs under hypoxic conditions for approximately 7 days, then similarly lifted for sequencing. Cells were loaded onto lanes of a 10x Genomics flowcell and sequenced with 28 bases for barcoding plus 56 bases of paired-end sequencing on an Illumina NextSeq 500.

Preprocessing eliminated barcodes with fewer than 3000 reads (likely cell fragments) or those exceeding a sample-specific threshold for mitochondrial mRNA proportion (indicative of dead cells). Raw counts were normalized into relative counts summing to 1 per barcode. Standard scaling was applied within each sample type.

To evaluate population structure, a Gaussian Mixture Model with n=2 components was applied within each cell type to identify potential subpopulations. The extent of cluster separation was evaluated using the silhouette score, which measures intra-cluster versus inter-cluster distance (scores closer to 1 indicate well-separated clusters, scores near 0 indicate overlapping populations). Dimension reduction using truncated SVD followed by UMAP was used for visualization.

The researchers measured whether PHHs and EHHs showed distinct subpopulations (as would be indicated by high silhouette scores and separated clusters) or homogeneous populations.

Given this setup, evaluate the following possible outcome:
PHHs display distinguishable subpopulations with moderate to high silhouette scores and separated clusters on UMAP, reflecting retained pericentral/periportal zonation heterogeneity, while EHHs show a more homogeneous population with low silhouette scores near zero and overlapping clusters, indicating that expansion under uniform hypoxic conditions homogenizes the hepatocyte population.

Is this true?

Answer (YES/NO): NO